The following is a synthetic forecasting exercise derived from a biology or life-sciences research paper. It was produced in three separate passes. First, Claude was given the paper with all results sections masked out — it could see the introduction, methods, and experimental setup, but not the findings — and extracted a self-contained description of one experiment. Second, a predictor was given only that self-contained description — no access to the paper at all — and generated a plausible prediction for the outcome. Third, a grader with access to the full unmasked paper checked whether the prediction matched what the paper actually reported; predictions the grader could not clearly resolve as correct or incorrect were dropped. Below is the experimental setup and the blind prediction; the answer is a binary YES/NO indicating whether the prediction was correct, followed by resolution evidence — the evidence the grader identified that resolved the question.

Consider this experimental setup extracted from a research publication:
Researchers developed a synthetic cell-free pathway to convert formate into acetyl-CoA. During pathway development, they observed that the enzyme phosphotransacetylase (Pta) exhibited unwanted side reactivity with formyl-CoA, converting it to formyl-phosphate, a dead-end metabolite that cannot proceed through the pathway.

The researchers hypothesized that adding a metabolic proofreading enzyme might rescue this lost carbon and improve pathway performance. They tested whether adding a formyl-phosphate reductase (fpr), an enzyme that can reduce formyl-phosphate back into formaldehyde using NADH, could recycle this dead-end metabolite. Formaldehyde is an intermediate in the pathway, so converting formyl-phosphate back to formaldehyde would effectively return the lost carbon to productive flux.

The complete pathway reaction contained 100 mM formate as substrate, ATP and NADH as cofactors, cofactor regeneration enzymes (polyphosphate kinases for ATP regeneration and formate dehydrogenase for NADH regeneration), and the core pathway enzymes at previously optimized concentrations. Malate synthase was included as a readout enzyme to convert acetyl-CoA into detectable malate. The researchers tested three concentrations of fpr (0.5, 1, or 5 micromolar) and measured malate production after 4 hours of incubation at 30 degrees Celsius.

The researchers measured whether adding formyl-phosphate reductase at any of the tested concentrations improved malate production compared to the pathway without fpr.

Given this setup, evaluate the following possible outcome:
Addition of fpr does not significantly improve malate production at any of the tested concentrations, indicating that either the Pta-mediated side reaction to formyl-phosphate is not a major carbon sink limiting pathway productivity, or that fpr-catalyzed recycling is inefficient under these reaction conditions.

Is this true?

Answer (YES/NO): YES